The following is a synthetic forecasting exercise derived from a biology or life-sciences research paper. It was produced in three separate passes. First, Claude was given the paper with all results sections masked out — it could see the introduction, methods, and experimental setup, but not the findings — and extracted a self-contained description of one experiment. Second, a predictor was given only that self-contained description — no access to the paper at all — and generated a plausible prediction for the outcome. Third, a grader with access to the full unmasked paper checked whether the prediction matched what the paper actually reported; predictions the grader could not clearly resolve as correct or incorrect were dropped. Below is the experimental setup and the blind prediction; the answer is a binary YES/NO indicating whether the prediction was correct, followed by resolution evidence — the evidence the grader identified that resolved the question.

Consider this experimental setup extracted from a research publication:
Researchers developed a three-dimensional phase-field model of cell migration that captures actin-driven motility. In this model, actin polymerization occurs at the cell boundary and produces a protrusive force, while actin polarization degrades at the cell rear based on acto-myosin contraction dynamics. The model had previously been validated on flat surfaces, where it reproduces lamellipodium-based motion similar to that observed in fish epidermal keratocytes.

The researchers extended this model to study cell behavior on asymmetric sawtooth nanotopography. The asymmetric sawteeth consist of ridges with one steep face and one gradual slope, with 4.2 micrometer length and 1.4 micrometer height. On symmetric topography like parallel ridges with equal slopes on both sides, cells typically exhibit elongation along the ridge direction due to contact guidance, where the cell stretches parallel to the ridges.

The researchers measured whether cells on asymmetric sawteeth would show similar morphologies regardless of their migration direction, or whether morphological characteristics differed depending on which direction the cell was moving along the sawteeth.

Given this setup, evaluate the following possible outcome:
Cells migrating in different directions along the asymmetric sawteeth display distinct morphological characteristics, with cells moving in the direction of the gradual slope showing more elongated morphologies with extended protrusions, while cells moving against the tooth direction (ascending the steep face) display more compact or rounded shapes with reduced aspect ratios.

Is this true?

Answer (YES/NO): NO